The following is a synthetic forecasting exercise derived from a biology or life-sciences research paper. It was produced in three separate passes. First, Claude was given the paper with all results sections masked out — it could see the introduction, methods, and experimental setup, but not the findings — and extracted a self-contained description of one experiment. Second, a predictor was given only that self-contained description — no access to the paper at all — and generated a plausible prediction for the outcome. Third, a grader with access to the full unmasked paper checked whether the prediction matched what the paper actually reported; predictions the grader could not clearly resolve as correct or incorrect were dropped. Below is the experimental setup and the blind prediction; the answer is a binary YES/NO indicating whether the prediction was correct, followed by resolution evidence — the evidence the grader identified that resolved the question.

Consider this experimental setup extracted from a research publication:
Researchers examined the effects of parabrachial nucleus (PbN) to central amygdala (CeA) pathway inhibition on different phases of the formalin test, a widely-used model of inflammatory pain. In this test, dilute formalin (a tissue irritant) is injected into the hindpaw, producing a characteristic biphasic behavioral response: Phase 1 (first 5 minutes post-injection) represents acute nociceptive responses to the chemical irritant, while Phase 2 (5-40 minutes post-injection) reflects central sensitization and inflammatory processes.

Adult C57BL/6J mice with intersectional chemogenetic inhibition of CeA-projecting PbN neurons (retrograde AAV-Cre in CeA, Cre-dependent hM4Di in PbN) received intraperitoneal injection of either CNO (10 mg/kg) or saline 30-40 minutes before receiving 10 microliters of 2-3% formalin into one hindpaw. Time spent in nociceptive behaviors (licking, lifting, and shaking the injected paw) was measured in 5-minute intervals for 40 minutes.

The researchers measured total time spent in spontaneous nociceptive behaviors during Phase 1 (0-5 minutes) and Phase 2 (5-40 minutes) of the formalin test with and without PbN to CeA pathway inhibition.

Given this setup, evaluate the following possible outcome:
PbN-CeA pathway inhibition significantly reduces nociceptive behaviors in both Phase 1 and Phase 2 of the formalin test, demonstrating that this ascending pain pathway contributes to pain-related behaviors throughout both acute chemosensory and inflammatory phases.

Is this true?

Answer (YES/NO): NO